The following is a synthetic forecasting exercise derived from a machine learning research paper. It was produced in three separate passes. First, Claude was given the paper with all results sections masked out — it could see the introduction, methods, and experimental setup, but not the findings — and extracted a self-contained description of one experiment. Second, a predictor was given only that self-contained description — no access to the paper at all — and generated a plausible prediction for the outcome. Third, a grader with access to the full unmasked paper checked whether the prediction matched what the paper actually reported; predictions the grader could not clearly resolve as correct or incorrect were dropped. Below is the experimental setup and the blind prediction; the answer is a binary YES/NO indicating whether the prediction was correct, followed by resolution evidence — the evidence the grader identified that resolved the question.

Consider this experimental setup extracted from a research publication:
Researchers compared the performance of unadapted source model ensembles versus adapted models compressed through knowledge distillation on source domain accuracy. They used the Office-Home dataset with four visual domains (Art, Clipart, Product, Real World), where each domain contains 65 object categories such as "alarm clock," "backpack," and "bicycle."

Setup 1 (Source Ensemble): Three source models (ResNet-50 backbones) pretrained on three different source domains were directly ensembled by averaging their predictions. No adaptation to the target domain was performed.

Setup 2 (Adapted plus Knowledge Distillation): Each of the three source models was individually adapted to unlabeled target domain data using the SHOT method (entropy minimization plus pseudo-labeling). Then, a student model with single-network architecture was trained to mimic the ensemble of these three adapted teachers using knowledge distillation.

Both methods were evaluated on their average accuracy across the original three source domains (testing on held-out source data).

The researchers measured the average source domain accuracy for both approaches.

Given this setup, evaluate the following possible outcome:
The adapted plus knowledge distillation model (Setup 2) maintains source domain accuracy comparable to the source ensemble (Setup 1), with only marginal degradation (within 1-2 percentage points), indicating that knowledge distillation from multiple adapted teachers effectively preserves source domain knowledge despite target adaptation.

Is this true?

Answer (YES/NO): NO